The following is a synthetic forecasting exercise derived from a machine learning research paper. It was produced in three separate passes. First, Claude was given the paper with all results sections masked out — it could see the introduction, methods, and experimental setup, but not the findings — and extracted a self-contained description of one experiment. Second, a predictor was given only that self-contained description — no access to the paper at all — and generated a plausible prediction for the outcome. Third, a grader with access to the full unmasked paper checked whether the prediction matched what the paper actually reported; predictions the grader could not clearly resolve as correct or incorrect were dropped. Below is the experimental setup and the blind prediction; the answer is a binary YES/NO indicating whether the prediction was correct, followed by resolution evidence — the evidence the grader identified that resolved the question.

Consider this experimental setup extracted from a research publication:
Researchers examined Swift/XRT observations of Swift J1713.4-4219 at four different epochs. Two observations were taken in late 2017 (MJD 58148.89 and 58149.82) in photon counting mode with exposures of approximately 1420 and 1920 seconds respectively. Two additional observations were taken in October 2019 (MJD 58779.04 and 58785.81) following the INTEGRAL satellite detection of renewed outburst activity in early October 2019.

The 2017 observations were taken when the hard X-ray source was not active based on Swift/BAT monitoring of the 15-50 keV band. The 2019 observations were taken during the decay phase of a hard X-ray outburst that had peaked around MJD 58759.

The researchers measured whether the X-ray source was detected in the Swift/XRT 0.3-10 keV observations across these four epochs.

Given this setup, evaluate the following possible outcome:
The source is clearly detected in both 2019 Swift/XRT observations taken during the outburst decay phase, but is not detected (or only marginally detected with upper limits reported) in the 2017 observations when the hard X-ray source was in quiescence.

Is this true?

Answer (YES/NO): YES